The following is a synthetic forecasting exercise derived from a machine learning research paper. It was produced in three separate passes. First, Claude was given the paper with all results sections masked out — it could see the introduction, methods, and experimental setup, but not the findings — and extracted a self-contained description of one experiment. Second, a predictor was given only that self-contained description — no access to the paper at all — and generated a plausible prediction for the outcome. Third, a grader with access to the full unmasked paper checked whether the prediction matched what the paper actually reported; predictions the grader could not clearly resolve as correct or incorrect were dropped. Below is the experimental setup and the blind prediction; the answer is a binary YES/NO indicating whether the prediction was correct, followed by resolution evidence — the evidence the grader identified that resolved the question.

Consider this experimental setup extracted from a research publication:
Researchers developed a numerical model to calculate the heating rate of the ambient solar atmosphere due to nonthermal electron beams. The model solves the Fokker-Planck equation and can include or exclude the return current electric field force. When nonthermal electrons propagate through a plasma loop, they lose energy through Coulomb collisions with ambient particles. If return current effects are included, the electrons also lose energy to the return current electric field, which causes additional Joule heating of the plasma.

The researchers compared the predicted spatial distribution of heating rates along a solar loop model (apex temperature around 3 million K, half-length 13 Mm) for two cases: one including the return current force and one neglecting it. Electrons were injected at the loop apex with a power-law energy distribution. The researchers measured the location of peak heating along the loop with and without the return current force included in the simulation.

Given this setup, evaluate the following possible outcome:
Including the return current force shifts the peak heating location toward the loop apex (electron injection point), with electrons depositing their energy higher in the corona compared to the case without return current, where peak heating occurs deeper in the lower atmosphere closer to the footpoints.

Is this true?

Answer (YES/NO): NO